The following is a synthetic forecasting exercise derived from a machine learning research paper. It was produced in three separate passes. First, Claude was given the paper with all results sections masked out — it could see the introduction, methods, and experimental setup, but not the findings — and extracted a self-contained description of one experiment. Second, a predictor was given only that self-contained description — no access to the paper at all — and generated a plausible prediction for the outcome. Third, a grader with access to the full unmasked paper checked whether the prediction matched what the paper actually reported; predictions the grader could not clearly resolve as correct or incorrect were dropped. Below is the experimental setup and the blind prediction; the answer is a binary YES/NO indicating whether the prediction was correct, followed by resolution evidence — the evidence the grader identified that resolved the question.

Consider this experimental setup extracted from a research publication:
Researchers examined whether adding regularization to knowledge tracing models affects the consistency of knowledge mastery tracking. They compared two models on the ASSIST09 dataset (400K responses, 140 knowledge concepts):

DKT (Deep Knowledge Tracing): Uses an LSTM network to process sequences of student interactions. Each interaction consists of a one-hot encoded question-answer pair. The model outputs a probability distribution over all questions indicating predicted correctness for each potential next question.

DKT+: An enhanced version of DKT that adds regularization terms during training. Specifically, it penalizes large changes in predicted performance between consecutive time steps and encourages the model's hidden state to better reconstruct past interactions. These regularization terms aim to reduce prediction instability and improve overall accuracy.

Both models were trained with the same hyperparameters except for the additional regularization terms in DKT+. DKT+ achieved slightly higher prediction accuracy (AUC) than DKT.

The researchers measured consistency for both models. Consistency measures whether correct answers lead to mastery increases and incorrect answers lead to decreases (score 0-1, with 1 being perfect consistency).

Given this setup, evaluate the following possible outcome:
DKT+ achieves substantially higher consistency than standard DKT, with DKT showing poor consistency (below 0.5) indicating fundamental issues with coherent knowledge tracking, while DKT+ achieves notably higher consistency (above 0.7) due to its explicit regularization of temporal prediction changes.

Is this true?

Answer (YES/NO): NO